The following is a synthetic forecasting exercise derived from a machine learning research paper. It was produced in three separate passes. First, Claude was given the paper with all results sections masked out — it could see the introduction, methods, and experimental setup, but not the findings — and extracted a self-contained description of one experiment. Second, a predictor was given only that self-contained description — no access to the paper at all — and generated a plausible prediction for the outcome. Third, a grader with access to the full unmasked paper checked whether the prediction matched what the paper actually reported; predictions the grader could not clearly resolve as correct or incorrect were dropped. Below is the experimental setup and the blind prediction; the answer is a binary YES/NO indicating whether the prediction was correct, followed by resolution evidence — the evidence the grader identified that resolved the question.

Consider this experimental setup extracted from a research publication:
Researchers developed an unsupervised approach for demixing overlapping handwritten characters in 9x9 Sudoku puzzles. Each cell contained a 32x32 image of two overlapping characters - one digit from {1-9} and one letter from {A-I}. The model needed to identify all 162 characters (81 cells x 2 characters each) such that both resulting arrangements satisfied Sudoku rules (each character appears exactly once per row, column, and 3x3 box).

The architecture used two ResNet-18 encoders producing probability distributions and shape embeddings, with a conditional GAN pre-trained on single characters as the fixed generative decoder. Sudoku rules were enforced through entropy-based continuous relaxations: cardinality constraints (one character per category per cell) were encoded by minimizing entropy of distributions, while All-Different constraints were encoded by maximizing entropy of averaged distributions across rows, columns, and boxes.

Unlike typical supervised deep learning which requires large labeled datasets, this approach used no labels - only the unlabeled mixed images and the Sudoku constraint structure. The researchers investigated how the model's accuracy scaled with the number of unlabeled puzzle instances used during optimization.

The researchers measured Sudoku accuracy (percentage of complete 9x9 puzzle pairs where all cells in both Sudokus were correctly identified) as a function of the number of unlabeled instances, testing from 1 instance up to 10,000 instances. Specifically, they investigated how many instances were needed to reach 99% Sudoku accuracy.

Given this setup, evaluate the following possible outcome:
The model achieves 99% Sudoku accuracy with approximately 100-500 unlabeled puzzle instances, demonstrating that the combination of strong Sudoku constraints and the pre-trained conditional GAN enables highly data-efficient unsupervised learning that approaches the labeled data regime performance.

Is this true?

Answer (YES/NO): YES